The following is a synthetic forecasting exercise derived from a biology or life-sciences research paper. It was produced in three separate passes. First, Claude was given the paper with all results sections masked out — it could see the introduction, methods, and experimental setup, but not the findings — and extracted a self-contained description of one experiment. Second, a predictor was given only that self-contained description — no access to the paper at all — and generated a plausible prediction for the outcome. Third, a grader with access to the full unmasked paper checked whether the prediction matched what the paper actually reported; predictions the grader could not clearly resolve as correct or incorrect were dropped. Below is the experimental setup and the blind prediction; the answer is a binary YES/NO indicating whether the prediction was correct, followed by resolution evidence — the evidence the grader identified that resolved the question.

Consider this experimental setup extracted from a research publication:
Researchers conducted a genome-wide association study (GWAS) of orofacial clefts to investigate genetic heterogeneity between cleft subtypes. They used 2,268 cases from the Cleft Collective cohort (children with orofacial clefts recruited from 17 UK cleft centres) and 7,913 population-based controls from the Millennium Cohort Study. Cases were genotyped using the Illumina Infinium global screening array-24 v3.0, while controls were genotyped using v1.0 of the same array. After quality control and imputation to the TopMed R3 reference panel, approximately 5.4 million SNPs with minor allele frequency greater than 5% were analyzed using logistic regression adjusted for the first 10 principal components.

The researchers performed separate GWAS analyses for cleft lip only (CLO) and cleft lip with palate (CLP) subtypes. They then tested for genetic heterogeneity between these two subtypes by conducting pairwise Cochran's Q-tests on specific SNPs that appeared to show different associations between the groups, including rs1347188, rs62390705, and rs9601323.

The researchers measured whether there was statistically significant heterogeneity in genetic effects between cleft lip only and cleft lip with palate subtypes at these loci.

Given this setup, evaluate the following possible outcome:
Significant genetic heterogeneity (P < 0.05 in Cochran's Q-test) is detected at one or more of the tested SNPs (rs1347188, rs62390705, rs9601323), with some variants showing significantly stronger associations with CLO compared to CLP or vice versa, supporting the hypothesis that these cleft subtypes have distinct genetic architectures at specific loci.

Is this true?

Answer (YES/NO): YES